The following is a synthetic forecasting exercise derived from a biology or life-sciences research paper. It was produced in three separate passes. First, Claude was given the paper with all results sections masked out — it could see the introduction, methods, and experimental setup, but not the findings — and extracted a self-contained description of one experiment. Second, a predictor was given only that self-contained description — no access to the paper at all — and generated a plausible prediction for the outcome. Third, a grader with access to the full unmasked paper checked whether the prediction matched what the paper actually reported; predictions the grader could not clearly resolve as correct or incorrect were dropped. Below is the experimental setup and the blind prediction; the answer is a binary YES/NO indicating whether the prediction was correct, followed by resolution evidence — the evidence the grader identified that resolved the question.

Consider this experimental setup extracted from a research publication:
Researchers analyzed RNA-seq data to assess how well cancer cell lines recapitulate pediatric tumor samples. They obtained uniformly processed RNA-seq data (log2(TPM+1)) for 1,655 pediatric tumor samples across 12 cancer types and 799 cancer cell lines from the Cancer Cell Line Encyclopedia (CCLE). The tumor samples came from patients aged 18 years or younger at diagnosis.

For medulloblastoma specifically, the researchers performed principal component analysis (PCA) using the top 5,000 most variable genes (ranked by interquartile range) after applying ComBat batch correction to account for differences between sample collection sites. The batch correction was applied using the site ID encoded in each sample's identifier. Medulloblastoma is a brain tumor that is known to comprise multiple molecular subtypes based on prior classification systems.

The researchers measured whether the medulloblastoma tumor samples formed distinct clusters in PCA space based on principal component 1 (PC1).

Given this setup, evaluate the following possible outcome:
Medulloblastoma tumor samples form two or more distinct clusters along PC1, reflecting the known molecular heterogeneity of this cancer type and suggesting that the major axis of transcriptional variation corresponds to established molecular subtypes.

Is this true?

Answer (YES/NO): YES